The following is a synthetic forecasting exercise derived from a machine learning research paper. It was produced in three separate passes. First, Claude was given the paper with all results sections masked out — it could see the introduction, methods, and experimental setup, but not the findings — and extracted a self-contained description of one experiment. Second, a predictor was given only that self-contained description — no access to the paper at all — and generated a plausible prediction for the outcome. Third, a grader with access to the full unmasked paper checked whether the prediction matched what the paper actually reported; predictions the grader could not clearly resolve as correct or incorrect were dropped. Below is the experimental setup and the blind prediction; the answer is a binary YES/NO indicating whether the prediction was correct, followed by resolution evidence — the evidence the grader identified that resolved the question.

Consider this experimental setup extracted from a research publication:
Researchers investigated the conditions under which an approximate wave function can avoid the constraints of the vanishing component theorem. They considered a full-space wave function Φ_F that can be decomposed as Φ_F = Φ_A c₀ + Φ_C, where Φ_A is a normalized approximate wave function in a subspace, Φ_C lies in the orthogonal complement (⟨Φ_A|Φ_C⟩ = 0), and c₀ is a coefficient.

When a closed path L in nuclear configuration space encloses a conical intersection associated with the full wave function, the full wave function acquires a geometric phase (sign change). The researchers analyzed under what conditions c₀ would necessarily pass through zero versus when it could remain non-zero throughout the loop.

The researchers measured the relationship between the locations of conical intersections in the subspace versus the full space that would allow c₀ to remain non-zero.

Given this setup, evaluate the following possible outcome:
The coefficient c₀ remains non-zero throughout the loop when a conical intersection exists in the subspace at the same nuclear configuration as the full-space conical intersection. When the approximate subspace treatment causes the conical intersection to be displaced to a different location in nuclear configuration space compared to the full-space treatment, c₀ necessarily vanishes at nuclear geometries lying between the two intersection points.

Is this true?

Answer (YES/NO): NO